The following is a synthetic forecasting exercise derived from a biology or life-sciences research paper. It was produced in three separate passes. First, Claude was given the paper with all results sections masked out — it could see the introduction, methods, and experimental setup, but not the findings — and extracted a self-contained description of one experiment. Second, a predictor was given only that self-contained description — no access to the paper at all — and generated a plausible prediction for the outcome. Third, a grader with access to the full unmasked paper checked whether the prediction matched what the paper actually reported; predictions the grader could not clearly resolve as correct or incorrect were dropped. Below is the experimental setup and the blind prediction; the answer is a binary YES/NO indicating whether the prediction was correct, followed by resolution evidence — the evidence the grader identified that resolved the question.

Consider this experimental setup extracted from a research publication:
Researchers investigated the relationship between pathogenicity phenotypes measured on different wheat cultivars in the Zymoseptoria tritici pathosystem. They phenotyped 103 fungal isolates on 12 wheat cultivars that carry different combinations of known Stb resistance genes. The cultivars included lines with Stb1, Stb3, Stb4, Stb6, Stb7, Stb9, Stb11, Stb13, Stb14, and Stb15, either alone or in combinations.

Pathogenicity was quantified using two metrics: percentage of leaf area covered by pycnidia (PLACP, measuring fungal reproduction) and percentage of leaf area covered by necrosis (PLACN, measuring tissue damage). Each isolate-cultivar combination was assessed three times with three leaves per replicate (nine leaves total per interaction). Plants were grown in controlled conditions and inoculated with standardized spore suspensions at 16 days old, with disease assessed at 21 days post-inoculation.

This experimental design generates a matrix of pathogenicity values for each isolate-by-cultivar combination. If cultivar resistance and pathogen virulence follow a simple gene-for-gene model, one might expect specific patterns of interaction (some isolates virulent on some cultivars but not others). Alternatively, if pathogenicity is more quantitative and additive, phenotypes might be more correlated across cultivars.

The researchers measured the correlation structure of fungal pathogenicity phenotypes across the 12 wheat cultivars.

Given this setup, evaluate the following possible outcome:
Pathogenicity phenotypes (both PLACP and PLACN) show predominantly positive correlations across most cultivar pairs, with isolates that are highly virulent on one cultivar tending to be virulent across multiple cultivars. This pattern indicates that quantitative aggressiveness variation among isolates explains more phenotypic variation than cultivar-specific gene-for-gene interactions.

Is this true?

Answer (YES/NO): NO